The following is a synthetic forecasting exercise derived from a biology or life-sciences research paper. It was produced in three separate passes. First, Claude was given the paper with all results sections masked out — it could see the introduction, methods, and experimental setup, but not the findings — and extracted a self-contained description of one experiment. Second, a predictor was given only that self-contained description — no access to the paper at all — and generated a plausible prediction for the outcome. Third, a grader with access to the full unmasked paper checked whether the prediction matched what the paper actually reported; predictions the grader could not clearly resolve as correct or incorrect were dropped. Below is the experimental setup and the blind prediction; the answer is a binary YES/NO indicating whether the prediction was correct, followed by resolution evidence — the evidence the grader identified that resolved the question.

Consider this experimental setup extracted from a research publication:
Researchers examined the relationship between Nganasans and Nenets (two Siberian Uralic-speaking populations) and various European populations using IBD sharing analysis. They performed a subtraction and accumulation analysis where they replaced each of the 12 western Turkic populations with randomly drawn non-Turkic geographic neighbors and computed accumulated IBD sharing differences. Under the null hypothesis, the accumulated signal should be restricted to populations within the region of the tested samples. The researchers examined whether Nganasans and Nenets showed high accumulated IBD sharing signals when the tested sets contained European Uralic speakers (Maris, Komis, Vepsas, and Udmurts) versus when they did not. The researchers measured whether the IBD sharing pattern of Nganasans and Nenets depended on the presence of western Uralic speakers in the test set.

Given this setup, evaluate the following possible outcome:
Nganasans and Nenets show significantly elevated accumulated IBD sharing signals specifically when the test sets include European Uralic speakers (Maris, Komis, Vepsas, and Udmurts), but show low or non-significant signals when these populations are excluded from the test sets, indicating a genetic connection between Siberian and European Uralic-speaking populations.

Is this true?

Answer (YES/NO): YES